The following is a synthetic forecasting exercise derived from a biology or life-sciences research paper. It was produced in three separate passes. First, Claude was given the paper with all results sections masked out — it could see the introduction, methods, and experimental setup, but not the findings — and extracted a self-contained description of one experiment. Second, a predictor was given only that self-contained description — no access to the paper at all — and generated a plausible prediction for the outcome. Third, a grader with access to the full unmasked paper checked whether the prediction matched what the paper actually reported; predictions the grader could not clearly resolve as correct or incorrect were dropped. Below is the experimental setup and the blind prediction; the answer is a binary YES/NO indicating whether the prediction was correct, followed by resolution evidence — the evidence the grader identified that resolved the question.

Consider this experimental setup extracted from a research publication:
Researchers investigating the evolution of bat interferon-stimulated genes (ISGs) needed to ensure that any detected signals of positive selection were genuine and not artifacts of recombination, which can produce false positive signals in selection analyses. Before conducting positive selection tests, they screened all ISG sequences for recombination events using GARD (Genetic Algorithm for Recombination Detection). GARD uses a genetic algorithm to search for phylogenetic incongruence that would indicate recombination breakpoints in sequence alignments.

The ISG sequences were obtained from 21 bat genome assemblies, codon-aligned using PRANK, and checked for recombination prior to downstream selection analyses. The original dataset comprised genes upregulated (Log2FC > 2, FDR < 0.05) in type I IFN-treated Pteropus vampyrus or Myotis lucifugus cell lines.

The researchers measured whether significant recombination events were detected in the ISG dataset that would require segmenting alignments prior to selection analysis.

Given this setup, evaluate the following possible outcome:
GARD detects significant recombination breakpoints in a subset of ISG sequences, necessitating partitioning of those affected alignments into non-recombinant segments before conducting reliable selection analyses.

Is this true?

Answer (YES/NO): NO